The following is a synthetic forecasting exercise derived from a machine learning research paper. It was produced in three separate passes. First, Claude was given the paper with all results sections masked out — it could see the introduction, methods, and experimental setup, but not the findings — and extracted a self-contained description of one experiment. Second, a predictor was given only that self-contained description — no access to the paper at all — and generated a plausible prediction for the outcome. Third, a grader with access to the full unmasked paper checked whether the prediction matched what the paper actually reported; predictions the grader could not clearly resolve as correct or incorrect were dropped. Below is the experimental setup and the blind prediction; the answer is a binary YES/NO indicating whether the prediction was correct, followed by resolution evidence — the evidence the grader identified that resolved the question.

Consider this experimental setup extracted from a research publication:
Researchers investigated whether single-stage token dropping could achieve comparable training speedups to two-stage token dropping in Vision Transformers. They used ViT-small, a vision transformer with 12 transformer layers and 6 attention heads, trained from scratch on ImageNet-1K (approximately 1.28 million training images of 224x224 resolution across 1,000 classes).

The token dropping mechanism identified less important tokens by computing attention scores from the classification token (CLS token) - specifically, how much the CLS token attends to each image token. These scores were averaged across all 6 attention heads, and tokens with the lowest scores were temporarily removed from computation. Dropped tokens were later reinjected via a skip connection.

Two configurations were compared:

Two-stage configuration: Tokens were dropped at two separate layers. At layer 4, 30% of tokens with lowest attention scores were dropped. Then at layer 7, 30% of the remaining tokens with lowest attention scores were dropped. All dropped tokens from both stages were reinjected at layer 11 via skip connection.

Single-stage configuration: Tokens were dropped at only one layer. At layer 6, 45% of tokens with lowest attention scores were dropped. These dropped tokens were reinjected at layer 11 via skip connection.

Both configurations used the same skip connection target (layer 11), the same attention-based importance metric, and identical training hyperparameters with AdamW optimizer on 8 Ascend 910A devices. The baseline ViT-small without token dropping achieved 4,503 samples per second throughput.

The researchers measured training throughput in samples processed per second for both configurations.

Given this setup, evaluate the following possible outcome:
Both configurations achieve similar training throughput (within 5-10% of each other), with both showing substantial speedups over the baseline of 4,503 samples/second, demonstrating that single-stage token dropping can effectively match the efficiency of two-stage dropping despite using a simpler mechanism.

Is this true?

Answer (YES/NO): YES